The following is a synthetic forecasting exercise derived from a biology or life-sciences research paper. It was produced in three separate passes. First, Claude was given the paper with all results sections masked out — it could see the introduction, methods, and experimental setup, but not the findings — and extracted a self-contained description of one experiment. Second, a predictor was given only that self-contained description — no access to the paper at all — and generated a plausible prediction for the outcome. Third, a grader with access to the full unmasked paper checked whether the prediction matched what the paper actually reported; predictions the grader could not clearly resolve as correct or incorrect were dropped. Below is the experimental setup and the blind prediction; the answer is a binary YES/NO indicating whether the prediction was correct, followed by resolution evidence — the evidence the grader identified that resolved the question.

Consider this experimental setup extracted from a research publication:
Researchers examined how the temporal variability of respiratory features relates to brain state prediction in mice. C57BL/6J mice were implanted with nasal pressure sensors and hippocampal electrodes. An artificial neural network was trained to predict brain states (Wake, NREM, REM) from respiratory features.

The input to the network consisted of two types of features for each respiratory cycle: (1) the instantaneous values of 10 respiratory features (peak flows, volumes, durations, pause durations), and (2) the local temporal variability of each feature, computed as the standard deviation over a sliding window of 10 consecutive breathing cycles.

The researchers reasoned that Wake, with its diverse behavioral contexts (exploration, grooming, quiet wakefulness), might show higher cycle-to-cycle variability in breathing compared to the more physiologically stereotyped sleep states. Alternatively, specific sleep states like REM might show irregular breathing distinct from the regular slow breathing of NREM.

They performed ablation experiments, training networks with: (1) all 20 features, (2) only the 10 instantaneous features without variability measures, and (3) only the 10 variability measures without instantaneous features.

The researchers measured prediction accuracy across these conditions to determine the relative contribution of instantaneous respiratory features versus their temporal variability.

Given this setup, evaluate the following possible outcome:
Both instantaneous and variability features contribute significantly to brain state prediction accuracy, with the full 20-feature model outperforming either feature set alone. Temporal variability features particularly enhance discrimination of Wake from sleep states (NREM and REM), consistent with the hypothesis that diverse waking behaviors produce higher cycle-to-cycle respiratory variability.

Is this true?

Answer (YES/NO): NO